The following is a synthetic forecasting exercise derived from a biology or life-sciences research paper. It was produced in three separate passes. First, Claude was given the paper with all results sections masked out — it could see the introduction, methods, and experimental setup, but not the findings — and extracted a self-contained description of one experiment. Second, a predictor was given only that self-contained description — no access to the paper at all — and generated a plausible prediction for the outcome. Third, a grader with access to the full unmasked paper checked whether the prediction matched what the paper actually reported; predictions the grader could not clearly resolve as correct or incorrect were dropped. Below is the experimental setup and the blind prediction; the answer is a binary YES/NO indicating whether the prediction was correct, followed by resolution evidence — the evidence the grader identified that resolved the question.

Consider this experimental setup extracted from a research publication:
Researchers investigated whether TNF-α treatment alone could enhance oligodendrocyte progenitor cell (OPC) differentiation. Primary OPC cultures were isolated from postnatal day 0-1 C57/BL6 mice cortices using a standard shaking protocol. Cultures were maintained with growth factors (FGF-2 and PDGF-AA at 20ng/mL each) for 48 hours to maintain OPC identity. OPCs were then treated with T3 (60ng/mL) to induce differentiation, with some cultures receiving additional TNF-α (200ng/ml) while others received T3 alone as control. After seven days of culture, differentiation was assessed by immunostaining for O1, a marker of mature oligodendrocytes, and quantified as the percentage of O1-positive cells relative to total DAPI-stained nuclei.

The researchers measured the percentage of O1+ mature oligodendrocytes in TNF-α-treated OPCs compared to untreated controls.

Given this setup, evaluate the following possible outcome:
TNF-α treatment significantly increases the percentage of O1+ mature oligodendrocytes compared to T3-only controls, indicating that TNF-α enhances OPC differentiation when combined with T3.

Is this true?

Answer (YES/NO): NO